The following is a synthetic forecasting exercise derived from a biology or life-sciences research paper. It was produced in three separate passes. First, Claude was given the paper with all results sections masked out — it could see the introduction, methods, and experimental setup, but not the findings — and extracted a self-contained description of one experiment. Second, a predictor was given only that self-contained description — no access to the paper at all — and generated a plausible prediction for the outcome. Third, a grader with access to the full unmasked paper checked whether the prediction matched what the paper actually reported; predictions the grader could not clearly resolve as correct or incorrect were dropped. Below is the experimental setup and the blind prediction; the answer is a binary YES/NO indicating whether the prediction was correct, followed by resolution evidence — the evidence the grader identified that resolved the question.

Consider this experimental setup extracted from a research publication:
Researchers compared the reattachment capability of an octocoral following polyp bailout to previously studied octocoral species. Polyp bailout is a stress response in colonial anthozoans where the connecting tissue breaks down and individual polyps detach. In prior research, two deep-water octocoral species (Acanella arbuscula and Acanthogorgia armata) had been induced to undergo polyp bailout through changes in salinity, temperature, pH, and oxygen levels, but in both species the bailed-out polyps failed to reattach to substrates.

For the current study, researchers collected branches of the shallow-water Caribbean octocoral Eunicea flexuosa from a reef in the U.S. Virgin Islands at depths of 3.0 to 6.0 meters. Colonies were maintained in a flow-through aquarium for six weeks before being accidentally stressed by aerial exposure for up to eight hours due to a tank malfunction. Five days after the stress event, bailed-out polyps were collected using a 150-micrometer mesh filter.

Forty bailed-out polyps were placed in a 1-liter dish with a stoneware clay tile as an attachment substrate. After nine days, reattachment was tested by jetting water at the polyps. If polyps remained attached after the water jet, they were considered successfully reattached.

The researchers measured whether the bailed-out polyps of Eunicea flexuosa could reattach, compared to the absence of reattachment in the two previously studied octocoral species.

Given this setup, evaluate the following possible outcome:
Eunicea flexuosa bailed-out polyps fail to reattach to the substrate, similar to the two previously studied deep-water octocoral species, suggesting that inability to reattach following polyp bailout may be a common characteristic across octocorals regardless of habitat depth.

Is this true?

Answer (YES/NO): NO